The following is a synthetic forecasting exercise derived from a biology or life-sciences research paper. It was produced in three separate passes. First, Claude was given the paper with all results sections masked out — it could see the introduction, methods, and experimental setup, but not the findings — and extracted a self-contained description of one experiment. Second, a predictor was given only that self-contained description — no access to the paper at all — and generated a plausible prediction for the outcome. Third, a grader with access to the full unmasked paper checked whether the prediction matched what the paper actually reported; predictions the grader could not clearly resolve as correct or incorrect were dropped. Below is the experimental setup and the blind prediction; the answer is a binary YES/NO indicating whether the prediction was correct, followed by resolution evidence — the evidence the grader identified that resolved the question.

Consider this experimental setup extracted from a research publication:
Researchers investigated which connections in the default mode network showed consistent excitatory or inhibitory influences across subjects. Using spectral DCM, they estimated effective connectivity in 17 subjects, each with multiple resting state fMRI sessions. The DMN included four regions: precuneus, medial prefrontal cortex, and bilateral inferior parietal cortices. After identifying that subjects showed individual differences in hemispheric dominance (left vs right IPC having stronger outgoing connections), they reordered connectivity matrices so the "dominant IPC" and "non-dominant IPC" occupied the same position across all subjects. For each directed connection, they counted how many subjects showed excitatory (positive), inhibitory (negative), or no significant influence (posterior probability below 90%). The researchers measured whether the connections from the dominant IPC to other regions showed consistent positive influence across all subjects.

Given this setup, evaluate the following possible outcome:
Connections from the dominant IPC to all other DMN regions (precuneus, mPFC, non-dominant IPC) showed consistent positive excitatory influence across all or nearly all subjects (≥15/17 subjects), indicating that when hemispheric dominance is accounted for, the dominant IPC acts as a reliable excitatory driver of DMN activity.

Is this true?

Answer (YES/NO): YES